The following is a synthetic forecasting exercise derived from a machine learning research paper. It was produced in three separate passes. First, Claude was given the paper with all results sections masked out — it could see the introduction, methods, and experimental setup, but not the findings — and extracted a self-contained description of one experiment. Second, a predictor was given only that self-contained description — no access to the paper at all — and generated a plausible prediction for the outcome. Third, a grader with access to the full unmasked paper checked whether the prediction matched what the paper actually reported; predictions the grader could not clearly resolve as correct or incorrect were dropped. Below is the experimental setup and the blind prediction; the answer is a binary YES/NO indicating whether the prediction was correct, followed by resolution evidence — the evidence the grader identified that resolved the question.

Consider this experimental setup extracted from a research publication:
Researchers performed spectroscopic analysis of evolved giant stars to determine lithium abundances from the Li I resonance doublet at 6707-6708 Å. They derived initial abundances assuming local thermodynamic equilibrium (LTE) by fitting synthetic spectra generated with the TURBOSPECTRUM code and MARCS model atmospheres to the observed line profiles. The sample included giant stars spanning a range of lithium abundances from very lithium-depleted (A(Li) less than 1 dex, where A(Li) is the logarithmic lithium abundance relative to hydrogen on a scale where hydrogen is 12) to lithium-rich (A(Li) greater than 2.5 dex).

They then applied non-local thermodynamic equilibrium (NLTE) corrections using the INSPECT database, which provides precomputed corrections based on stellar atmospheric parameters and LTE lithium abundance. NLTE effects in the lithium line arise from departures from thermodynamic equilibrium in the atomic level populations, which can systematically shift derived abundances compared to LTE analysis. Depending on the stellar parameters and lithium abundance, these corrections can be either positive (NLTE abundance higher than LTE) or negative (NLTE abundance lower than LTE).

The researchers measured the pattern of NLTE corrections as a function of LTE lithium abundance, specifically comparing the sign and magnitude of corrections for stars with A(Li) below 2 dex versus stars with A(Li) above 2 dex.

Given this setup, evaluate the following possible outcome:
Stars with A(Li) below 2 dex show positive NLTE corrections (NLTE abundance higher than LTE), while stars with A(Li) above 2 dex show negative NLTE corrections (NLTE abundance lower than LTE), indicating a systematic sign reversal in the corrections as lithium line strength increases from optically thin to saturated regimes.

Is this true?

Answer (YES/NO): YES